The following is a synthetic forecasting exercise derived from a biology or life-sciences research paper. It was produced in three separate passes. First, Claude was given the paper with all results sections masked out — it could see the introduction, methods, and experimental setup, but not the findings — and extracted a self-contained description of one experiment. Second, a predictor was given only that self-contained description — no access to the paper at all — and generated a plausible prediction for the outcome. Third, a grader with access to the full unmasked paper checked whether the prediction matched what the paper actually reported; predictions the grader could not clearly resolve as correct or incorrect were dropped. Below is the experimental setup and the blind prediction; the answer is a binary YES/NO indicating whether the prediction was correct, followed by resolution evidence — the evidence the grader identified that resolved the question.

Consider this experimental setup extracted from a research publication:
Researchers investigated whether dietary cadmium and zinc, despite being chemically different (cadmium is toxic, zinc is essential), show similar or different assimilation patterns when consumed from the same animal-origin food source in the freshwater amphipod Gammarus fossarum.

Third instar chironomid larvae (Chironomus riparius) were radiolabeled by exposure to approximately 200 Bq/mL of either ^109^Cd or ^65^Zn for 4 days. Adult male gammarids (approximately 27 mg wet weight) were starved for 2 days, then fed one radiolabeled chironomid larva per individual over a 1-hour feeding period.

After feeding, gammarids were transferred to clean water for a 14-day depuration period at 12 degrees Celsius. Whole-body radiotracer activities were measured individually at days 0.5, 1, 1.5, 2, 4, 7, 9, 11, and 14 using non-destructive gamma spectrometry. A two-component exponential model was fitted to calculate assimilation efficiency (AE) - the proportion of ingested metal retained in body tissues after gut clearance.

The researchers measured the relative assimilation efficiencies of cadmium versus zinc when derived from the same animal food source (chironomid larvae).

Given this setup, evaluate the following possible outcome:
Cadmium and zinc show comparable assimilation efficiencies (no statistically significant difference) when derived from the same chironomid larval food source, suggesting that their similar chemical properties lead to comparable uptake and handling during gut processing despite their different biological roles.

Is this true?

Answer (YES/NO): NO